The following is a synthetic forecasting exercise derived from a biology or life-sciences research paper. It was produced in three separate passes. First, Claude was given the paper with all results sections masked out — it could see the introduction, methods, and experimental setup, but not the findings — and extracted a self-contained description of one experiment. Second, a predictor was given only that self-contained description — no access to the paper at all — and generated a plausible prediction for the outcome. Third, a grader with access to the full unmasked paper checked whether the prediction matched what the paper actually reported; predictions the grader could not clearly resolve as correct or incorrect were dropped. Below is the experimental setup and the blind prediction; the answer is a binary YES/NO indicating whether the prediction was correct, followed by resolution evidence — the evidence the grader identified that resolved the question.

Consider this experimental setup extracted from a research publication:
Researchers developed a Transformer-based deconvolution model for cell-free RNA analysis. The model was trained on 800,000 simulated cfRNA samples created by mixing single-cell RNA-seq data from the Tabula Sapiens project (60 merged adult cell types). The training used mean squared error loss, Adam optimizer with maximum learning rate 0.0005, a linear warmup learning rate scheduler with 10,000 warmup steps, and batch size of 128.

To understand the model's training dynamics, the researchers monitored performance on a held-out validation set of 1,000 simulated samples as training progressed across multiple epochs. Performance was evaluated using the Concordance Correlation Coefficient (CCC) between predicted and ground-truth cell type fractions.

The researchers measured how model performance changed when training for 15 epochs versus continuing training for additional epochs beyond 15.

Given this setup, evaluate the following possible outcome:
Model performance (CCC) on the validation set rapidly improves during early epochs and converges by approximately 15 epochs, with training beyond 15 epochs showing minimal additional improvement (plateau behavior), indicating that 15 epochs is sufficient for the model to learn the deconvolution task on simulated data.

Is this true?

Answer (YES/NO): YES